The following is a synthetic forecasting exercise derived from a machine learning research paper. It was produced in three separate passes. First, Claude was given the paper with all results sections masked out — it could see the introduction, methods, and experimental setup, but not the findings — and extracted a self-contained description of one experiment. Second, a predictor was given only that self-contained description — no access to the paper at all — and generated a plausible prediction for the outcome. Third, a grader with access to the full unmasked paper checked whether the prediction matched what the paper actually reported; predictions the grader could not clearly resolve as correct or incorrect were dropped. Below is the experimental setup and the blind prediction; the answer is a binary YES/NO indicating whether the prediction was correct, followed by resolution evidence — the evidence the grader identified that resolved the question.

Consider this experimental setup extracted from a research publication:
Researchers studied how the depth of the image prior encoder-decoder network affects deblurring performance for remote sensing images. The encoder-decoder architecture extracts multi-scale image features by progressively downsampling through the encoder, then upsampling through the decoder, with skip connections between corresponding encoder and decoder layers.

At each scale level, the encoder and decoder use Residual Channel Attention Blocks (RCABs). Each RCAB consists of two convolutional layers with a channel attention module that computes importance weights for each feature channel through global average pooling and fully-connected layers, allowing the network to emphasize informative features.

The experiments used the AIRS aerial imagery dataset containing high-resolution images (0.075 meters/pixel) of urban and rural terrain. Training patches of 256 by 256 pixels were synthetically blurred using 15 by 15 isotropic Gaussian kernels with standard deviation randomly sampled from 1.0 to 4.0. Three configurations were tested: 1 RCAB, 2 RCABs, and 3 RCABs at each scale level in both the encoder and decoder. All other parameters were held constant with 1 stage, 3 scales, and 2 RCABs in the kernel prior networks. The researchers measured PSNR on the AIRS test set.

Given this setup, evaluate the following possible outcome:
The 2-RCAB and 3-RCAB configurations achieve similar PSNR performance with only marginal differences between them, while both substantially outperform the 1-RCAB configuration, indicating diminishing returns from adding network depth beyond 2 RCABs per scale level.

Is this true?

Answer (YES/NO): NO